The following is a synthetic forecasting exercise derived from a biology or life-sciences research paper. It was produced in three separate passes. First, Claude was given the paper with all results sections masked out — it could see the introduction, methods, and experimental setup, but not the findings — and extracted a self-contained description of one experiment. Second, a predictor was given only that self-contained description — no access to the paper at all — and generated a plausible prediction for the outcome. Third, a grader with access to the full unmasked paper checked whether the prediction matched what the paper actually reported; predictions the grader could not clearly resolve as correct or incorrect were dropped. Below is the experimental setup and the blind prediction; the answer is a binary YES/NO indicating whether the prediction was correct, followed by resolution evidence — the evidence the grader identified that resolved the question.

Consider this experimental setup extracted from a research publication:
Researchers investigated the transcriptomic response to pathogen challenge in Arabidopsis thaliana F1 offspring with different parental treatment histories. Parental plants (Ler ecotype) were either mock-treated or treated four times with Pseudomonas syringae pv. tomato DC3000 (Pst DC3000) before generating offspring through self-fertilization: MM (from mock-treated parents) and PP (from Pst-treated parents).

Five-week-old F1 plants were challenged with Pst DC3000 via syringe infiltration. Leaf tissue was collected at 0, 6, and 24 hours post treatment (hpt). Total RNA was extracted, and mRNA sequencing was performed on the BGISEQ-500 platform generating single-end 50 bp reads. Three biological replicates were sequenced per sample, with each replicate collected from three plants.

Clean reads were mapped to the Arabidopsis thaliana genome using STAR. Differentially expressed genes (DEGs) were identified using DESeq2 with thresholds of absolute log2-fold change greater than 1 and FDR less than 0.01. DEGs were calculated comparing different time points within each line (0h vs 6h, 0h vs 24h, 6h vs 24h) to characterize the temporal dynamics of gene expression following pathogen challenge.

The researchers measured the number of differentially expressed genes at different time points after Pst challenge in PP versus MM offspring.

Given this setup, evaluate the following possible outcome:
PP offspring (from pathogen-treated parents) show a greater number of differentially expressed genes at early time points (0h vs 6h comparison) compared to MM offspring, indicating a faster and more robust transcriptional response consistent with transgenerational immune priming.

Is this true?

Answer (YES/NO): YES